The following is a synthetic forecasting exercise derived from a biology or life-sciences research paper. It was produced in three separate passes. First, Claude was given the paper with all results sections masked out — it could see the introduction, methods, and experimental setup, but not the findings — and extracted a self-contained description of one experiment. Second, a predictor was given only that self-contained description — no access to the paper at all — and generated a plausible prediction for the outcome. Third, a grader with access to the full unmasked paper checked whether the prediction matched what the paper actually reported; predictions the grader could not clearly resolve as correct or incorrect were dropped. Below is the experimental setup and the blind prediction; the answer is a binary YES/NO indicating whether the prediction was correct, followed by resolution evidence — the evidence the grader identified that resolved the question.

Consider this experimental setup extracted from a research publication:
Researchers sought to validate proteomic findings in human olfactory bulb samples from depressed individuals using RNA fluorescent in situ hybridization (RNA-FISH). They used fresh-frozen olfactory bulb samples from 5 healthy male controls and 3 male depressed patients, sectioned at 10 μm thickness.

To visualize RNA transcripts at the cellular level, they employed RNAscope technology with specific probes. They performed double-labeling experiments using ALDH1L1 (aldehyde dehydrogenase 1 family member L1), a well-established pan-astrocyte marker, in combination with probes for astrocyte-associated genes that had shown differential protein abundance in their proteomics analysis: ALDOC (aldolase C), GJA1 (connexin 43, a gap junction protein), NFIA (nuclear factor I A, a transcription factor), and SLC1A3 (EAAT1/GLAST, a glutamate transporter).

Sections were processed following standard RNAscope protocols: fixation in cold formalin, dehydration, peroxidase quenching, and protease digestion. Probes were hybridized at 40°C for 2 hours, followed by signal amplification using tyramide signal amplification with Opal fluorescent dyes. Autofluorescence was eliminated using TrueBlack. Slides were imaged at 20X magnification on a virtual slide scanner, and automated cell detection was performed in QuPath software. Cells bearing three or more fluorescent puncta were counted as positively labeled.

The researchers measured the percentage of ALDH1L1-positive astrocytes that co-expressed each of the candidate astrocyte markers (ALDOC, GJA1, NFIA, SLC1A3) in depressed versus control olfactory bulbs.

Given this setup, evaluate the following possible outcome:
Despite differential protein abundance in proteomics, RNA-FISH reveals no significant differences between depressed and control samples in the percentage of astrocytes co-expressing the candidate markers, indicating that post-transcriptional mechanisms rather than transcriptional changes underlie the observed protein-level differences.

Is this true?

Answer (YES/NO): NO